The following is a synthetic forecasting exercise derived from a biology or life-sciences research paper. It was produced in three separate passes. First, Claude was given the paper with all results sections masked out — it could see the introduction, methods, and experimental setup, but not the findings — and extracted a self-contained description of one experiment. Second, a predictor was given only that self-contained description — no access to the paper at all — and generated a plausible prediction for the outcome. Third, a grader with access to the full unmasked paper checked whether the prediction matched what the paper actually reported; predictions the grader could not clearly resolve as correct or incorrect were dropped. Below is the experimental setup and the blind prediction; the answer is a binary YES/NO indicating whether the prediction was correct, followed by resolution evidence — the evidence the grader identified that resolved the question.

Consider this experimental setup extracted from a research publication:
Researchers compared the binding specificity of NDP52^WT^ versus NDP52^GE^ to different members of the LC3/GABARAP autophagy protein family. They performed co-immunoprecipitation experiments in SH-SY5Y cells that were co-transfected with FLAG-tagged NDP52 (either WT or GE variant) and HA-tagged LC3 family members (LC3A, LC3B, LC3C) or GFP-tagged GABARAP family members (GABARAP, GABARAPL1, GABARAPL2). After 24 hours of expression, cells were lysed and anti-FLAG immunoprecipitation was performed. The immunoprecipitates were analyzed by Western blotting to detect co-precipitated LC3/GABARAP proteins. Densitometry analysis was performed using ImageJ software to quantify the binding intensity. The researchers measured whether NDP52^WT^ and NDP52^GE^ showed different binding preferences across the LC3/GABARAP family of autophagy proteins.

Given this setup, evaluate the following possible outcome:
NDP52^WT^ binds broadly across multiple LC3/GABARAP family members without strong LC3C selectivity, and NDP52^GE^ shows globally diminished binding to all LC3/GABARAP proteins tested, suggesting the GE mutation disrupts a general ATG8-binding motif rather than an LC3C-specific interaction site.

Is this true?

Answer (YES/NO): NO